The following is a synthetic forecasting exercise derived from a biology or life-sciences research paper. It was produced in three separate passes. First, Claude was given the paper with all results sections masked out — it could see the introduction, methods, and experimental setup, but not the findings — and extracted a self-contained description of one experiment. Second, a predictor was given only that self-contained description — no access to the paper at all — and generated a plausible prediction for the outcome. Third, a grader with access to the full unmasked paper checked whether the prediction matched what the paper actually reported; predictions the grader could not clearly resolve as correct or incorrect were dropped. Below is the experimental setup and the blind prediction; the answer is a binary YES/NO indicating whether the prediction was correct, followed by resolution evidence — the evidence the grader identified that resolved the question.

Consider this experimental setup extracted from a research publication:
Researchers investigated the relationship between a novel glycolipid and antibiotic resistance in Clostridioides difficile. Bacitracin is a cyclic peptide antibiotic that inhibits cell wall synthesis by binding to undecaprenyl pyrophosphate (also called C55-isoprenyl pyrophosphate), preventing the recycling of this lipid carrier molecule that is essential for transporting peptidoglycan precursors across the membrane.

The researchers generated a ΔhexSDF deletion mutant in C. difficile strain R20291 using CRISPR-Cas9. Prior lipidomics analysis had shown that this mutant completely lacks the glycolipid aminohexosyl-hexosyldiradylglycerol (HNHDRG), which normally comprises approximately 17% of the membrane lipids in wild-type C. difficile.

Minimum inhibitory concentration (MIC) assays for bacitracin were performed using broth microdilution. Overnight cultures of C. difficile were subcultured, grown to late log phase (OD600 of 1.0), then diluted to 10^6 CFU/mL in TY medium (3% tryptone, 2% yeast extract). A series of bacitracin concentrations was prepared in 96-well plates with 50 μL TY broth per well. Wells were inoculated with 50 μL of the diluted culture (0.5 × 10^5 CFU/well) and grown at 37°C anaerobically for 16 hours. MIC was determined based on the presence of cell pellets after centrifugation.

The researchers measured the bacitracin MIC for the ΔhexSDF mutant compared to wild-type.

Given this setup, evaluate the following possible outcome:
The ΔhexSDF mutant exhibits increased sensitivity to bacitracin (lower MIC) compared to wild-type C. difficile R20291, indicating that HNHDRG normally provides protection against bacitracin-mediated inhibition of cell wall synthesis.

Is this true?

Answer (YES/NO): YES